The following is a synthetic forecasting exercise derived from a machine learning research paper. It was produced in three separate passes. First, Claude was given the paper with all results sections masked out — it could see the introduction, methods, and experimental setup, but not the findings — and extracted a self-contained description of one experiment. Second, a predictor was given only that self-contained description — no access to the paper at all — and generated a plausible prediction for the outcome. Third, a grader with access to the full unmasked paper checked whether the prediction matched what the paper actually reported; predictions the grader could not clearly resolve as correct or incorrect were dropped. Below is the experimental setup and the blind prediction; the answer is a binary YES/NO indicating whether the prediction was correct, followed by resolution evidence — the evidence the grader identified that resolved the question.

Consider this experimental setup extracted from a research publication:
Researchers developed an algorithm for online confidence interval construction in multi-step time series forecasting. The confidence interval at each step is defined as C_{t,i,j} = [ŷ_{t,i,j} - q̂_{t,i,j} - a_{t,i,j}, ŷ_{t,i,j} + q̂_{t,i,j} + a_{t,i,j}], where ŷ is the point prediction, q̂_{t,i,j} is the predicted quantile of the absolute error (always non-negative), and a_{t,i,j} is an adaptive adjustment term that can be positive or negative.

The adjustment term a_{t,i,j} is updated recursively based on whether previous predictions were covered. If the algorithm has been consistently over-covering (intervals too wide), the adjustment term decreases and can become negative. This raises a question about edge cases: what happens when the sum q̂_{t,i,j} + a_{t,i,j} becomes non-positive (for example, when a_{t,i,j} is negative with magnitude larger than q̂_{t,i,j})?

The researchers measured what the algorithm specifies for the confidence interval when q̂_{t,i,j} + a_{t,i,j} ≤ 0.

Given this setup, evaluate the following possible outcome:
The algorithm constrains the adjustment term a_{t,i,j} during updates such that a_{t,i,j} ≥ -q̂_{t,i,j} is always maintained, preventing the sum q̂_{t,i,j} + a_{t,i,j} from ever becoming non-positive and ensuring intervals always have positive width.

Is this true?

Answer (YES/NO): NO